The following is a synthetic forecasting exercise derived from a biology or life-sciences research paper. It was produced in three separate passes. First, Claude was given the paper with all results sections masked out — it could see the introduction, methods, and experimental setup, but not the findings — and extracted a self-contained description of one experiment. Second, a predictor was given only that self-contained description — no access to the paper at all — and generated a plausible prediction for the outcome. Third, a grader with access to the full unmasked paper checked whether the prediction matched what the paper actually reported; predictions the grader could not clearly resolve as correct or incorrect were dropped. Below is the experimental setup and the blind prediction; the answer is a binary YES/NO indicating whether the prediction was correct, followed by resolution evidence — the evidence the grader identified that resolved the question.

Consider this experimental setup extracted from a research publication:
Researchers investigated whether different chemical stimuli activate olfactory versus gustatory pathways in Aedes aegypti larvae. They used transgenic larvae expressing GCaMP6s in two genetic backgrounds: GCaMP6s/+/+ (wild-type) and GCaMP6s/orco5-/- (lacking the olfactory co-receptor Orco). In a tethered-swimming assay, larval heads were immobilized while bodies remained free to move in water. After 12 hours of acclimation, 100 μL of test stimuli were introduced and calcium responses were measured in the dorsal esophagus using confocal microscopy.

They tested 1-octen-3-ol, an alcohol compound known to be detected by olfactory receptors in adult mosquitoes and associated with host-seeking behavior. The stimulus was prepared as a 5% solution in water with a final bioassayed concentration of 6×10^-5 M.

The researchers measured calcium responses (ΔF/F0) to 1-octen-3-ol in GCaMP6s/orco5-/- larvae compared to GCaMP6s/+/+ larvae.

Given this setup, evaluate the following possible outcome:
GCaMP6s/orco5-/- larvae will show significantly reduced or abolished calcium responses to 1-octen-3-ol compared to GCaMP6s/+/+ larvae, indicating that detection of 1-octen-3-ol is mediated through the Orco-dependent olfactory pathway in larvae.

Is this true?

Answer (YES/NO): NO